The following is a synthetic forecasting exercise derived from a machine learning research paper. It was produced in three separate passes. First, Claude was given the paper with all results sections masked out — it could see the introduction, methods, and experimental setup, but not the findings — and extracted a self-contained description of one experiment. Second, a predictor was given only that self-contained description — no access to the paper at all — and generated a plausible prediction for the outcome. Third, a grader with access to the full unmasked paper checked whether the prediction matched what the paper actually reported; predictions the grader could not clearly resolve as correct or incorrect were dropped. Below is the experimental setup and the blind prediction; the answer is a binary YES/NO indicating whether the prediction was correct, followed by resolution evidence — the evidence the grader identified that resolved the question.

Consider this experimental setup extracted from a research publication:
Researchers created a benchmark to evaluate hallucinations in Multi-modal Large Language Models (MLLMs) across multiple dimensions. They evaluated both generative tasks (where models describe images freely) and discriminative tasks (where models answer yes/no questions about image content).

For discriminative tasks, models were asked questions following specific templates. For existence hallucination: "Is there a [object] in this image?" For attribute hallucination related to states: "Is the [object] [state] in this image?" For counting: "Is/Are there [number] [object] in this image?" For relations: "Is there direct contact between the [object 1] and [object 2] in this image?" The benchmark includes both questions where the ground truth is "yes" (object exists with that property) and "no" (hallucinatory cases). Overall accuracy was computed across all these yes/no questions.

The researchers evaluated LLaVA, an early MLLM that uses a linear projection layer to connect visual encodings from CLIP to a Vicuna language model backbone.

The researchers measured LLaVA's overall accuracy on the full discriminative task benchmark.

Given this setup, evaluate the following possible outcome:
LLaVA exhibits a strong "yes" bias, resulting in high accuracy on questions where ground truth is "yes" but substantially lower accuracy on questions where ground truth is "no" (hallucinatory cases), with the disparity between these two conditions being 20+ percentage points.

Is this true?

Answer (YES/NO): YES